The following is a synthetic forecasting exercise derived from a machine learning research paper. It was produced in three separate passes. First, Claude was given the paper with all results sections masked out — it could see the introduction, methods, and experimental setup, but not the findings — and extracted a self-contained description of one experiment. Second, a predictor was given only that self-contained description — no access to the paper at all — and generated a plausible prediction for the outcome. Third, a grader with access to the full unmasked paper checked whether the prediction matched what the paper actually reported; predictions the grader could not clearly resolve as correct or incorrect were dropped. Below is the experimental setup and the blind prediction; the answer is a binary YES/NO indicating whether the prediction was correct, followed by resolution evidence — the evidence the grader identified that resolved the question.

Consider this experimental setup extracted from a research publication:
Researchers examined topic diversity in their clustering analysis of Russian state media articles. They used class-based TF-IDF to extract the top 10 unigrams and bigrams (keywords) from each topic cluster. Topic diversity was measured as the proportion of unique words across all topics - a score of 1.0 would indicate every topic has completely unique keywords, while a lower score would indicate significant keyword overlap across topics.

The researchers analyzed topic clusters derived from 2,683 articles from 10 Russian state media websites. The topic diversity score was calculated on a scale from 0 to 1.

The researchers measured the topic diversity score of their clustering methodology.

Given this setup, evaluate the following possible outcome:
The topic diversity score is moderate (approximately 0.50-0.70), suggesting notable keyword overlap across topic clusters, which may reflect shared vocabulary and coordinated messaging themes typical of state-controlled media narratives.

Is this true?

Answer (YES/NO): NO